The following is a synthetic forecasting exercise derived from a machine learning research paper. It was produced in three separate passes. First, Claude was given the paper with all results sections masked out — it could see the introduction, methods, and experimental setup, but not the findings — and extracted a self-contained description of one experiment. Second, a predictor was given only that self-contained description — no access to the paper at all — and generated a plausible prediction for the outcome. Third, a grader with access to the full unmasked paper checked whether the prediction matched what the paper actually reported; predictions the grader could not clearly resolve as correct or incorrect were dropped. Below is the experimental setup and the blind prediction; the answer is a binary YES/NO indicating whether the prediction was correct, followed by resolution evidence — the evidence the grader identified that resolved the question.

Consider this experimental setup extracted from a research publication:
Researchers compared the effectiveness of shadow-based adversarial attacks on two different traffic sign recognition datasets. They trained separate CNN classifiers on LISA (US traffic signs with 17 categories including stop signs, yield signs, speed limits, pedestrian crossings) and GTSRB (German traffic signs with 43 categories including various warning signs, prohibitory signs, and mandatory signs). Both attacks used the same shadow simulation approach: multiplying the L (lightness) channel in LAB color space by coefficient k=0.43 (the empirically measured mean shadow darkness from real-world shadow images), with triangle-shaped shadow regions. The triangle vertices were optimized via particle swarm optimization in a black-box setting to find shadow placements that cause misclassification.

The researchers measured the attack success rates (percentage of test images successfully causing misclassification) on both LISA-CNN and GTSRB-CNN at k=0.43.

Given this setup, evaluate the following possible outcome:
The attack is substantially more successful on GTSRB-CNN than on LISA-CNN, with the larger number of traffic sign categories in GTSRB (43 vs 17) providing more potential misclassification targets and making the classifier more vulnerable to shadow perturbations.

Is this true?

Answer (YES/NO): NO